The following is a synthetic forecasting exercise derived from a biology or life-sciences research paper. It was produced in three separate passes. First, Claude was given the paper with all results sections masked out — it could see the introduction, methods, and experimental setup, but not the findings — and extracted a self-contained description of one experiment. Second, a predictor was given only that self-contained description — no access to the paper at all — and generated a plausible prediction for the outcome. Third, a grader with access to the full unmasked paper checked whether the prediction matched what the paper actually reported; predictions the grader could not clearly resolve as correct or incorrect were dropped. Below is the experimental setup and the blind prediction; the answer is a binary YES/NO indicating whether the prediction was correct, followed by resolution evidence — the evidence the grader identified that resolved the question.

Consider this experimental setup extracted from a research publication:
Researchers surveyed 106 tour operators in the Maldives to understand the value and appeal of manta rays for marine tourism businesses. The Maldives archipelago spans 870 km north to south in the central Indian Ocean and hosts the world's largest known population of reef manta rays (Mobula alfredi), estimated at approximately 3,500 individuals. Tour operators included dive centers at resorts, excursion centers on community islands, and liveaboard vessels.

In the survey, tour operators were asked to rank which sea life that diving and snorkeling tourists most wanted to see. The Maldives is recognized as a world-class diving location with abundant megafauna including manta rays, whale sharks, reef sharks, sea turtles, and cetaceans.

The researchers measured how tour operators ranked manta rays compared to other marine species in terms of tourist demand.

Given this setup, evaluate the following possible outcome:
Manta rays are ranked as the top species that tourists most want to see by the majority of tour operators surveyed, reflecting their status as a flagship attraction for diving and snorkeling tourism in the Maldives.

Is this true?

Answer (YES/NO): NO